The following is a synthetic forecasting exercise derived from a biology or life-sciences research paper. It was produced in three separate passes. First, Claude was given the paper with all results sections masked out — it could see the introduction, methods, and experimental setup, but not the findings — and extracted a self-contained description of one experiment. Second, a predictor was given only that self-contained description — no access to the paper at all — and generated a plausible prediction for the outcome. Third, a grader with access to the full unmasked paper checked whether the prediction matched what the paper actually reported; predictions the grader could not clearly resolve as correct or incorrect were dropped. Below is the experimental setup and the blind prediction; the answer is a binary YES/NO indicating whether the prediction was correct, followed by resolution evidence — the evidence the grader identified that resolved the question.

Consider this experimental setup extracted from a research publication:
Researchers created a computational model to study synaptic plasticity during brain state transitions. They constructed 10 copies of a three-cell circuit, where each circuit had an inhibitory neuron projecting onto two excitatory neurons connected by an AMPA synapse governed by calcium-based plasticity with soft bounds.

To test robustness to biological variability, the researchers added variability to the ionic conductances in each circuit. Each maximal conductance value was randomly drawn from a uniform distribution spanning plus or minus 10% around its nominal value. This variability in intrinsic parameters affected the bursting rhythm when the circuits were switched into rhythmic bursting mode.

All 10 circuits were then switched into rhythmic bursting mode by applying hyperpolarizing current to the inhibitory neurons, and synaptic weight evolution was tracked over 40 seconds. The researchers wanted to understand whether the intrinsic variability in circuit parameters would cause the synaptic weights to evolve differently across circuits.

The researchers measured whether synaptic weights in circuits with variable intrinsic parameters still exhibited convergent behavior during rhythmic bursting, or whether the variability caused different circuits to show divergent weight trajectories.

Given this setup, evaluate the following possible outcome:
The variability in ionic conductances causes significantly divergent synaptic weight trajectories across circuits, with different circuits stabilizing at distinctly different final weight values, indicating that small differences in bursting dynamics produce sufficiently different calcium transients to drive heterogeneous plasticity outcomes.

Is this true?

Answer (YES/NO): NO